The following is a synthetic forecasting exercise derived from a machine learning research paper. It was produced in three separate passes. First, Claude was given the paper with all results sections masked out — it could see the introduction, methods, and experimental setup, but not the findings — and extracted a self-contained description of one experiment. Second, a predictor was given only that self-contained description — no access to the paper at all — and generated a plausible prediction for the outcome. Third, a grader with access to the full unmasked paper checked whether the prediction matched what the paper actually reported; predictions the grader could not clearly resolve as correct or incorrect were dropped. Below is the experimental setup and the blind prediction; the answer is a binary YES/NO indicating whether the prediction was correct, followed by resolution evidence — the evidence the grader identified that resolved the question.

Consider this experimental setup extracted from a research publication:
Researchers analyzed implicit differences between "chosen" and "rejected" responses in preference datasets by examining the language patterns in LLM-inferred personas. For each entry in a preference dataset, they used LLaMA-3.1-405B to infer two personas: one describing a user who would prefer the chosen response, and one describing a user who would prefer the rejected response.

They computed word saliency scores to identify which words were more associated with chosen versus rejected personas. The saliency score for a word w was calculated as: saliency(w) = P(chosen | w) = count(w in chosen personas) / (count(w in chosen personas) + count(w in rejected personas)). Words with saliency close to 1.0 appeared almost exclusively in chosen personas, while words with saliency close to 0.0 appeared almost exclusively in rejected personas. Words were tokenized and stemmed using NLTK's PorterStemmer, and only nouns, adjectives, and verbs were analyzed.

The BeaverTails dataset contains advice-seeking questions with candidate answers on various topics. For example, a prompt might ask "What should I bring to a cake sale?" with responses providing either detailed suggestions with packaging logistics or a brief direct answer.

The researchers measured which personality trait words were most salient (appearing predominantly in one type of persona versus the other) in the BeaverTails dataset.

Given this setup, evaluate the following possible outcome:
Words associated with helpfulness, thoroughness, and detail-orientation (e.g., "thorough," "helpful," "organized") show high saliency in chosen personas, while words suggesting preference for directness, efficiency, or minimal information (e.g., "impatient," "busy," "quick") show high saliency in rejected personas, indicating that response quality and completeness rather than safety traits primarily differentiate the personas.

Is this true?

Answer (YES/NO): NO